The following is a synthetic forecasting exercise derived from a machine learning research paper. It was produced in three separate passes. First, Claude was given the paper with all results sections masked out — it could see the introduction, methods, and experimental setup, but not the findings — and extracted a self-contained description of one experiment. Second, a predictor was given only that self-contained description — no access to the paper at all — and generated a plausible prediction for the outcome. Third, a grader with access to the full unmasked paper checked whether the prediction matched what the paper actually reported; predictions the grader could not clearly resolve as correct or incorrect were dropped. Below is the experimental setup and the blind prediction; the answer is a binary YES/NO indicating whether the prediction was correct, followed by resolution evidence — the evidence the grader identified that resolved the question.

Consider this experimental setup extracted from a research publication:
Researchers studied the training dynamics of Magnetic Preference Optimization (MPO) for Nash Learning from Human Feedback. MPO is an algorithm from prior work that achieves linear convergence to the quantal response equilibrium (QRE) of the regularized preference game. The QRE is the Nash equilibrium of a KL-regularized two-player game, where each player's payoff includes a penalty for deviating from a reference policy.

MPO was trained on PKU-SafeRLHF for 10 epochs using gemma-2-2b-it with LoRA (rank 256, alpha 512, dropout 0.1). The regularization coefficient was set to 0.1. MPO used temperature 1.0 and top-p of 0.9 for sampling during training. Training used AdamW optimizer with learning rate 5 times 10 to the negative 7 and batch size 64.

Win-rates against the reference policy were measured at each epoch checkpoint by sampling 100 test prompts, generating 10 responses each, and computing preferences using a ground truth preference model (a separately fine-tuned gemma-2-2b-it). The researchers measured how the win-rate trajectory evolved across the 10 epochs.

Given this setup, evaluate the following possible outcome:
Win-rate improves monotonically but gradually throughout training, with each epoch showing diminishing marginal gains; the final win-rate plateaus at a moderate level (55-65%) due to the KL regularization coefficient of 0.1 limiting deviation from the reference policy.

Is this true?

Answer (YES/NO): NO